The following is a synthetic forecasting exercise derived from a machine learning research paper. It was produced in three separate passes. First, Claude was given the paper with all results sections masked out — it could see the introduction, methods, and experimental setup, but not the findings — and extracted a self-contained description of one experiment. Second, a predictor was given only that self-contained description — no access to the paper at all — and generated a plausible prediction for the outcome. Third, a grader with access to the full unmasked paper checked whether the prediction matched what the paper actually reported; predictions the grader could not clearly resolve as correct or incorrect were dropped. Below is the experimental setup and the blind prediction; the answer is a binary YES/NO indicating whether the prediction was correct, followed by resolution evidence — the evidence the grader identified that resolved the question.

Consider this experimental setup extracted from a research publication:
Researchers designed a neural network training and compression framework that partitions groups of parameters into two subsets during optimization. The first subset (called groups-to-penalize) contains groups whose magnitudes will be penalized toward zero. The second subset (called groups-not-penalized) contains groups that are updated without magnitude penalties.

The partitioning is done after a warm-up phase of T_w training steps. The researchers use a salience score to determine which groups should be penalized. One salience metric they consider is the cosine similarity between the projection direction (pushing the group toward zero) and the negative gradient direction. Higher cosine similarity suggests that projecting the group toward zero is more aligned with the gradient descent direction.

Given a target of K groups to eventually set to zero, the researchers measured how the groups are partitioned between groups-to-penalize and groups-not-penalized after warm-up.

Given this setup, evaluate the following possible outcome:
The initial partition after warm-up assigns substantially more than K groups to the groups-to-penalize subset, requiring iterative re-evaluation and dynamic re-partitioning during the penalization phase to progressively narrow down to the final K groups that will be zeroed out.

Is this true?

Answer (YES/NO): NO